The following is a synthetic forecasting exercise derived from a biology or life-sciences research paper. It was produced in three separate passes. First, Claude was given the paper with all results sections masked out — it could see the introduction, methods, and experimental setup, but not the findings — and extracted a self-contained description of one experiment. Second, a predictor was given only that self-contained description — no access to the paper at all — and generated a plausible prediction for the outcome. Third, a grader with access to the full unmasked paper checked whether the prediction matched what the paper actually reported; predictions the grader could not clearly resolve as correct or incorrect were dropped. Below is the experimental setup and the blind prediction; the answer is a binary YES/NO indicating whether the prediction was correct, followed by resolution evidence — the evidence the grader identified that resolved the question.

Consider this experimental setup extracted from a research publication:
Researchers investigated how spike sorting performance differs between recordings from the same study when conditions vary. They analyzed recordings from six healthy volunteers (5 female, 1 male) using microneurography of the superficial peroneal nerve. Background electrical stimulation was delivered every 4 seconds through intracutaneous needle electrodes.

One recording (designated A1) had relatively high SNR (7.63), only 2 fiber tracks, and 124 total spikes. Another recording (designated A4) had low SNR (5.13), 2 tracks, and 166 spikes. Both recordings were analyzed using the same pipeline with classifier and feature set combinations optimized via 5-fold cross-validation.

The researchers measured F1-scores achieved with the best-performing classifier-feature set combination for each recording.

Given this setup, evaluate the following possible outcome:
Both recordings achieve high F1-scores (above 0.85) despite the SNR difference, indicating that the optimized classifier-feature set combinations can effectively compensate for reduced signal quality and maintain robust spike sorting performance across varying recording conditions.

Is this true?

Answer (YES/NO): NO